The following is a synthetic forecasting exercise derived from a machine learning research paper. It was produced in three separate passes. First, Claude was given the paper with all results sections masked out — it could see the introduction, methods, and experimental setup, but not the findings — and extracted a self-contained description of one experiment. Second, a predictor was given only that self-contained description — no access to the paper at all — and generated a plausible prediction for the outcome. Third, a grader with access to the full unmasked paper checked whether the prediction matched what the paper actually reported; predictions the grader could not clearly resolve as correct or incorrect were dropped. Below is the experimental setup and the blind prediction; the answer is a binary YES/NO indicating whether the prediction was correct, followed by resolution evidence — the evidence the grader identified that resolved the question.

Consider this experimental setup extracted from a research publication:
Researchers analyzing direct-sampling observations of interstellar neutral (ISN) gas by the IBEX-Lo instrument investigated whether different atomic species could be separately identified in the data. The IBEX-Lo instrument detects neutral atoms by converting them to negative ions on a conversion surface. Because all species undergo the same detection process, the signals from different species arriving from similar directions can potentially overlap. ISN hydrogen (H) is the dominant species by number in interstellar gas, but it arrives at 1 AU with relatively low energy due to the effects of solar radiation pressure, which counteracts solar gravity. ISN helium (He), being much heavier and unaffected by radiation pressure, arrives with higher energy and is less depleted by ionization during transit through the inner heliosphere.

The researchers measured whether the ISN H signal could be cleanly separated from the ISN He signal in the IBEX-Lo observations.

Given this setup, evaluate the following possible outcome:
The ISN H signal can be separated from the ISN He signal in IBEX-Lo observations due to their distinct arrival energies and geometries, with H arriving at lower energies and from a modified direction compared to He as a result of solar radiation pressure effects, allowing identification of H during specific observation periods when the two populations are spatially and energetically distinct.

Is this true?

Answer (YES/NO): YES